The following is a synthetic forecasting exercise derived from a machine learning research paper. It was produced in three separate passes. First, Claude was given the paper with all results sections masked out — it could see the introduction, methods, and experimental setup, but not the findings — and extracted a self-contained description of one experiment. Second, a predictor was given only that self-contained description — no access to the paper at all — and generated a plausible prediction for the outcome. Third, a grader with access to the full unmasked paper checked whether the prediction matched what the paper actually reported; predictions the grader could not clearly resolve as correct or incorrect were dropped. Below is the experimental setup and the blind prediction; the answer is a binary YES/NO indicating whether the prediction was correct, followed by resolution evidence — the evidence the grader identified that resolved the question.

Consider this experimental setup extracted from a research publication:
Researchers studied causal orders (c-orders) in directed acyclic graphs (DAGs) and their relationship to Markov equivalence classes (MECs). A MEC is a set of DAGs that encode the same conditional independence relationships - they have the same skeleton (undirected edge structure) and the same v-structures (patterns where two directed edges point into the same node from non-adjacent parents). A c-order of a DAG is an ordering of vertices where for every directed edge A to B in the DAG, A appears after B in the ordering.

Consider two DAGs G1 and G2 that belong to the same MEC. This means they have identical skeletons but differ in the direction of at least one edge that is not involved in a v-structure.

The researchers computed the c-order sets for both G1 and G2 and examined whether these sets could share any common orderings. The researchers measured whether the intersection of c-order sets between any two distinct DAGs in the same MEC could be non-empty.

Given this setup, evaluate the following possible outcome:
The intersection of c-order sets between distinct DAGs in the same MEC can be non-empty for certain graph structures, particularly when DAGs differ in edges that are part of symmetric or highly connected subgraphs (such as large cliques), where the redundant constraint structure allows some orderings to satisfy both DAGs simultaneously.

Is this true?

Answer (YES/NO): NO